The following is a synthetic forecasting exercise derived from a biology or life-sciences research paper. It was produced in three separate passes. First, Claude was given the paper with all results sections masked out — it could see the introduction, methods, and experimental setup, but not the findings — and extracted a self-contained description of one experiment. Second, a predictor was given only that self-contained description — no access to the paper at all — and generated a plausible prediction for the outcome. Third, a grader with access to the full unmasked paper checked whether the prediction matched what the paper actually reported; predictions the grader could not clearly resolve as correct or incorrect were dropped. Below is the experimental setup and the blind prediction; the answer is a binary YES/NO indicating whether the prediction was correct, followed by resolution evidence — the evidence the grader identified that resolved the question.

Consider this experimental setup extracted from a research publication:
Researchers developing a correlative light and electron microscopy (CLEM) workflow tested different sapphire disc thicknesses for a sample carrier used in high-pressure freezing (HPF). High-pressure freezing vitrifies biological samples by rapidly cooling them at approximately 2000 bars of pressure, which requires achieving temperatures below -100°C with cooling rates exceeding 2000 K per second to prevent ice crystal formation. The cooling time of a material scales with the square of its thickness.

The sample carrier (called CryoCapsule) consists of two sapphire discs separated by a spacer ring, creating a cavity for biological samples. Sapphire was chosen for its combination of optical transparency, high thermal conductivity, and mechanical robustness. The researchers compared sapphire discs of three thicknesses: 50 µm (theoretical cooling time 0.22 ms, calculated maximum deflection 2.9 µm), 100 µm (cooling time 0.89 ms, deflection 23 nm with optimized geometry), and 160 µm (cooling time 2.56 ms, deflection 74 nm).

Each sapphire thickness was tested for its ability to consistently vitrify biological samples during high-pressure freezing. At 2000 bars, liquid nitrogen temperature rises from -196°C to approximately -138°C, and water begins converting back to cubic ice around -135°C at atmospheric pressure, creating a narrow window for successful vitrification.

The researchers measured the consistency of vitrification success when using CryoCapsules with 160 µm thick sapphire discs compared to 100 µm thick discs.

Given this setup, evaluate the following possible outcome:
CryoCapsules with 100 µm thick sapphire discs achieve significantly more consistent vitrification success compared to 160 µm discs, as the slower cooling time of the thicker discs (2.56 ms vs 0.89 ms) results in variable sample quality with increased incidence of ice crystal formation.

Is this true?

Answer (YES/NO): YES